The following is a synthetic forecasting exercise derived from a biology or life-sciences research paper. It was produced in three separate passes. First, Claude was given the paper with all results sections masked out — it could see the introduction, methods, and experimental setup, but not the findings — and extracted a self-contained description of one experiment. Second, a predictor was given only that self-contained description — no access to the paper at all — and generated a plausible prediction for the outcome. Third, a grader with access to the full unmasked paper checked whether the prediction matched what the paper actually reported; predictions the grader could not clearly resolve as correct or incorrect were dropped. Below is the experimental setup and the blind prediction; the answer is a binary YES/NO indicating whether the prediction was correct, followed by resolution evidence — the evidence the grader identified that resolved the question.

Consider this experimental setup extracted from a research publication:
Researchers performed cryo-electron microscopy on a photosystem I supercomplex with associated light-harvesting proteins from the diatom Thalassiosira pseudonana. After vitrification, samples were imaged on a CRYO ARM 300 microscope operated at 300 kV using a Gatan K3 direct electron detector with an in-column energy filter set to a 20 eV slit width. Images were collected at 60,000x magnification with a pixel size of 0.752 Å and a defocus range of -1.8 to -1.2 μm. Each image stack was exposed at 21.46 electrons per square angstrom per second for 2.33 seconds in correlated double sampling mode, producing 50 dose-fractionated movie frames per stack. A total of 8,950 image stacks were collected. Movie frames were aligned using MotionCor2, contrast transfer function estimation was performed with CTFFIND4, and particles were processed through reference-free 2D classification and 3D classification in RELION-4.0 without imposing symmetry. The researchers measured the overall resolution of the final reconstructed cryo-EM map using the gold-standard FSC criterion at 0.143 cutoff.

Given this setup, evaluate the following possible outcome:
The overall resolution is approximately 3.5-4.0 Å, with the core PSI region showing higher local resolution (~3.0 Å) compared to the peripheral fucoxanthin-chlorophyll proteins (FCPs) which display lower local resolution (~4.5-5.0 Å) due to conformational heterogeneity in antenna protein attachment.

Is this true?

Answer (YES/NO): NO